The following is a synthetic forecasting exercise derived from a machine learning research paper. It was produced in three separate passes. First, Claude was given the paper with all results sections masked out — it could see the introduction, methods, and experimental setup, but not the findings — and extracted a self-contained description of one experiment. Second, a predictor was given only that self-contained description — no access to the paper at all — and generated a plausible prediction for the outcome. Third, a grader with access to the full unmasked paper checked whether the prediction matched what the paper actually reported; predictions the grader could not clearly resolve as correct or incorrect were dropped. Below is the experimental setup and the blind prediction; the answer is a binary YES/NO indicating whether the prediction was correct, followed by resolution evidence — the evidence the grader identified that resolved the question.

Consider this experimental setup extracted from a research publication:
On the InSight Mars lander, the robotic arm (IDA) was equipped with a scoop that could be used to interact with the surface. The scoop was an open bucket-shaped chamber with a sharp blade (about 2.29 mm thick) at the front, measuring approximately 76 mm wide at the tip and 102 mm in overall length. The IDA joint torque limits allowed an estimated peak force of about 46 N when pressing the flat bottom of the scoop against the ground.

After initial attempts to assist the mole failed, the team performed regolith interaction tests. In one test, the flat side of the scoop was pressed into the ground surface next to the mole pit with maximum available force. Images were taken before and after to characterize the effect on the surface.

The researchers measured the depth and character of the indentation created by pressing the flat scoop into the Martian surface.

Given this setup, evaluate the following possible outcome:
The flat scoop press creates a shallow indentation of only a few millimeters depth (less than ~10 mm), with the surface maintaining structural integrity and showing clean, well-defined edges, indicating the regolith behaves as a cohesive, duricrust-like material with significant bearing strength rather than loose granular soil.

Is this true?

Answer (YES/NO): NO